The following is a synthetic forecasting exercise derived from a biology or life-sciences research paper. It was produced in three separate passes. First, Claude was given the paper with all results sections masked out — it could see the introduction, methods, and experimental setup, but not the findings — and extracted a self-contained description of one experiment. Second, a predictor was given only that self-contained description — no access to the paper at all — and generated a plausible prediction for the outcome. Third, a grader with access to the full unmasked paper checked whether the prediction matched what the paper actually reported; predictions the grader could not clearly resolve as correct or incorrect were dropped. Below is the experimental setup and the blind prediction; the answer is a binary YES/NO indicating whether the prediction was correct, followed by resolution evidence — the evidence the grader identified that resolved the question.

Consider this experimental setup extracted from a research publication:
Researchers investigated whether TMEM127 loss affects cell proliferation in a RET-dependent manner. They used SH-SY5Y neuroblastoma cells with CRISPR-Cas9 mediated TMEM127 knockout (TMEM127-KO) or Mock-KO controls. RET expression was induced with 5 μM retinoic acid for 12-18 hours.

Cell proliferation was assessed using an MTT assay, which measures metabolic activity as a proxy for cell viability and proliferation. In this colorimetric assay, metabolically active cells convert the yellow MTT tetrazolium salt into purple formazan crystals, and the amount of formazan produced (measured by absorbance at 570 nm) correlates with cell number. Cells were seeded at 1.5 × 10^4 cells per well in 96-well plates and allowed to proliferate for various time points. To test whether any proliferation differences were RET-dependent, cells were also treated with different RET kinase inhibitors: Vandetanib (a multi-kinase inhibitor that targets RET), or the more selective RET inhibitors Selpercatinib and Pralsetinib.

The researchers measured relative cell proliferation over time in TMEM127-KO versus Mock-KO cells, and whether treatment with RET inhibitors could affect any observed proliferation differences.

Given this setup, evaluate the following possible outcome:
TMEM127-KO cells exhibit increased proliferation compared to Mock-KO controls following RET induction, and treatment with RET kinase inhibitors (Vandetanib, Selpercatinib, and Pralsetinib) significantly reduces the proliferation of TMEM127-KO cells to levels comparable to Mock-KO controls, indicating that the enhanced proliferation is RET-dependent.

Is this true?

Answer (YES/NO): NO